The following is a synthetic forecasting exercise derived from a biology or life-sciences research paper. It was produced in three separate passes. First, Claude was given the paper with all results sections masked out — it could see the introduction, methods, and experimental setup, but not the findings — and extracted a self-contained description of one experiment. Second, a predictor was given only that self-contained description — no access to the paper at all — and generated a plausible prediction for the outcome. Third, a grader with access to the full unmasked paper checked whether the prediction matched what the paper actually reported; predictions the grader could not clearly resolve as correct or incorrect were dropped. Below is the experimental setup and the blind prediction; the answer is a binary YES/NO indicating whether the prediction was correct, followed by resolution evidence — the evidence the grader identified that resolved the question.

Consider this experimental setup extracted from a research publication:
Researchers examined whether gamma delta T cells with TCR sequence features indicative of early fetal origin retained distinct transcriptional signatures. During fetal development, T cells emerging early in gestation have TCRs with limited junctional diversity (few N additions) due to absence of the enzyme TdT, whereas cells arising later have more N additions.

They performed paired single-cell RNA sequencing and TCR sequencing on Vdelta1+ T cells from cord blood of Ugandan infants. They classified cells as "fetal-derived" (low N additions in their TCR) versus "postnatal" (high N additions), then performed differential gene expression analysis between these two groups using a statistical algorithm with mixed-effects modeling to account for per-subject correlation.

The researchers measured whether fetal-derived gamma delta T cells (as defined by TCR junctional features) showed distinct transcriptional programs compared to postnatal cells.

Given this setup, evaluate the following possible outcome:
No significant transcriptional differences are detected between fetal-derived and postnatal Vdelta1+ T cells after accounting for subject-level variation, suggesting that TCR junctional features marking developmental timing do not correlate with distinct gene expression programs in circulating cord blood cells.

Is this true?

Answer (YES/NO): NO